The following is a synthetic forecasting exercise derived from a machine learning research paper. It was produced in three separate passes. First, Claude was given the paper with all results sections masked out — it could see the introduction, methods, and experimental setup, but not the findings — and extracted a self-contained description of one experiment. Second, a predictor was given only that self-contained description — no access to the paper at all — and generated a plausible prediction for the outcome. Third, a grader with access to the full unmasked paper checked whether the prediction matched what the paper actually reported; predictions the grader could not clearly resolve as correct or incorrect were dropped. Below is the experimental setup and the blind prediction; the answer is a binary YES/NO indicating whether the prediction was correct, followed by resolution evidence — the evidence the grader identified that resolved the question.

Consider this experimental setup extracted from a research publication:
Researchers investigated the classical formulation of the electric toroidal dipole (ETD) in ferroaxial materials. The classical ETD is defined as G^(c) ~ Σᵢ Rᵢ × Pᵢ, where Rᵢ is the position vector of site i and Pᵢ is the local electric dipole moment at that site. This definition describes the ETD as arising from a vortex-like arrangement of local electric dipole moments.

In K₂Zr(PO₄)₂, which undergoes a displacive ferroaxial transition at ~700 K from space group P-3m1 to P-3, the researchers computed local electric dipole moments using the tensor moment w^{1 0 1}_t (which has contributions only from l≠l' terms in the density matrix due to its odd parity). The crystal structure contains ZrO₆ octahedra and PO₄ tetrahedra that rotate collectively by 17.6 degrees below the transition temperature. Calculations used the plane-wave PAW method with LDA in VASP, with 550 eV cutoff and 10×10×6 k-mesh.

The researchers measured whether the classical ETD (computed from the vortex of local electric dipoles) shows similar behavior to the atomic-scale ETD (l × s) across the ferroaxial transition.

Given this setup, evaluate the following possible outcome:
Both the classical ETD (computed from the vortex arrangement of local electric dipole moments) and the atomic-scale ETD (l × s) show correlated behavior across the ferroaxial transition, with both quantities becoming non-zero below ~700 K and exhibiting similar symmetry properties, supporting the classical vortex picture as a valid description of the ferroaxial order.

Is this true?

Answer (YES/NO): YES